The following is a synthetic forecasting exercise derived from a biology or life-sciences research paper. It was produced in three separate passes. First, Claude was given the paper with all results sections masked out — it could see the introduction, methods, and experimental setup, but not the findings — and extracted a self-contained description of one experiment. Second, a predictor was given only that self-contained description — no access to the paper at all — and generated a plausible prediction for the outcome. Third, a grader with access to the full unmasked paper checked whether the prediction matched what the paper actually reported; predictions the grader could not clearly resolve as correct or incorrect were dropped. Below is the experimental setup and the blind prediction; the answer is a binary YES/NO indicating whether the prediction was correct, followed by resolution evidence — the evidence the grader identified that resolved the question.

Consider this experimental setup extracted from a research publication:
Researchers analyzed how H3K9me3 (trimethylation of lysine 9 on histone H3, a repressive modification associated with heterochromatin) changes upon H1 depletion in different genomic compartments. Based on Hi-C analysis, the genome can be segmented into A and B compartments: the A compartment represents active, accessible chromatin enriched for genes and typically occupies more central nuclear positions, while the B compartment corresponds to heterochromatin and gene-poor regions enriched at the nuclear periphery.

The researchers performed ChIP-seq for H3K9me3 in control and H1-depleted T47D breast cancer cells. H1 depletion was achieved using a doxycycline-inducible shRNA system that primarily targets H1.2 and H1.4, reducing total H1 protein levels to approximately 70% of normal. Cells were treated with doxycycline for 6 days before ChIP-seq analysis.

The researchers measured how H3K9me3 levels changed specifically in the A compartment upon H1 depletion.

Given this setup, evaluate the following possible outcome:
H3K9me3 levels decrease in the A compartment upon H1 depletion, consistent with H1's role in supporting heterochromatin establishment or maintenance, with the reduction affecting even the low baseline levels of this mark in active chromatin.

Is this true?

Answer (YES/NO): YES